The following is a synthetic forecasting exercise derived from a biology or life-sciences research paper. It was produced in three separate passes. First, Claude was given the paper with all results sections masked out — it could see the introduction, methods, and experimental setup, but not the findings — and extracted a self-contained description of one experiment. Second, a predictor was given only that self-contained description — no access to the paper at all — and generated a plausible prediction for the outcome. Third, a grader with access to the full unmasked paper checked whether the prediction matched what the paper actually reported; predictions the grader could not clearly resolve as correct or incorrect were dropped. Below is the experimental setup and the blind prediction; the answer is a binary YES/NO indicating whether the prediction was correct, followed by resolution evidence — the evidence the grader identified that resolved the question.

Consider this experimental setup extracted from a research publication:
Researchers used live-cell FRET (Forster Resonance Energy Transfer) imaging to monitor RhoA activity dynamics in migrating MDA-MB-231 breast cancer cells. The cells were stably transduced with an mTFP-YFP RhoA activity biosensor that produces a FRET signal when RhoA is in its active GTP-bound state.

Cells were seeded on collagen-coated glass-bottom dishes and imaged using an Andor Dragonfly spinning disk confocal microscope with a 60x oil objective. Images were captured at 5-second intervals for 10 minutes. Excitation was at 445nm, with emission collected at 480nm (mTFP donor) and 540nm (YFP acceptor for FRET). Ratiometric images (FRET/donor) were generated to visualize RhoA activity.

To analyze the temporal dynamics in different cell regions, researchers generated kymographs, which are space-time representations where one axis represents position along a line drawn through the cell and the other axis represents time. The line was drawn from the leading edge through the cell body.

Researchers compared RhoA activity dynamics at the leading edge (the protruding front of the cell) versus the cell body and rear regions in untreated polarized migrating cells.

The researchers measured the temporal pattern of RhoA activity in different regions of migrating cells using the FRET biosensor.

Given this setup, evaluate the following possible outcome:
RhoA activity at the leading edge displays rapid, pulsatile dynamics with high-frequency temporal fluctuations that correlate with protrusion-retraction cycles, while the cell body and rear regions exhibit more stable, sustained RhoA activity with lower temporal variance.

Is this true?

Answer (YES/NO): YES